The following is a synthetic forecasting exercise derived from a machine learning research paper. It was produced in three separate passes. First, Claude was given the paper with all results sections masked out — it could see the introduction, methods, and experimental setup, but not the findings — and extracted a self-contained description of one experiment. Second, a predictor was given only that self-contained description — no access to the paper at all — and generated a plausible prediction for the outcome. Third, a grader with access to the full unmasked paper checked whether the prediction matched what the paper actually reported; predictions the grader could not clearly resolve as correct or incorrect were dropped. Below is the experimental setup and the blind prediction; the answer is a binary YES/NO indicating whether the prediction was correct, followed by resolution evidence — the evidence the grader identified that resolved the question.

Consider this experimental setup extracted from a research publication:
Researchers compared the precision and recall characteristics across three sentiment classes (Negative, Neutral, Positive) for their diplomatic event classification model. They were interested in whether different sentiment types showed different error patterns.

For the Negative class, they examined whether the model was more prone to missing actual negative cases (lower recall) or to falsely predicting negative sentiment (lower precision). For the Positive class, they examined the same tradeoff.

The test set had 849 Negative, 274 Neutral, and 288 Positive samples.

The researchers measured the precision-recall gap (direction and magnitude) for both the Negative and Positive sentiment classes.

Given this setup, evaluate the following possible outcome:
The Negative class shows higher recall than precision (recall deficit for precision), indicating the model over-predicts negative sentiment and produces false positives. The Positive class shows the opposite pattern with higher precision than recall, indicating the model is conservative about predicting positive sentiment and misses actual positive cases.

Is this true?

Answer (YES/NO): NO